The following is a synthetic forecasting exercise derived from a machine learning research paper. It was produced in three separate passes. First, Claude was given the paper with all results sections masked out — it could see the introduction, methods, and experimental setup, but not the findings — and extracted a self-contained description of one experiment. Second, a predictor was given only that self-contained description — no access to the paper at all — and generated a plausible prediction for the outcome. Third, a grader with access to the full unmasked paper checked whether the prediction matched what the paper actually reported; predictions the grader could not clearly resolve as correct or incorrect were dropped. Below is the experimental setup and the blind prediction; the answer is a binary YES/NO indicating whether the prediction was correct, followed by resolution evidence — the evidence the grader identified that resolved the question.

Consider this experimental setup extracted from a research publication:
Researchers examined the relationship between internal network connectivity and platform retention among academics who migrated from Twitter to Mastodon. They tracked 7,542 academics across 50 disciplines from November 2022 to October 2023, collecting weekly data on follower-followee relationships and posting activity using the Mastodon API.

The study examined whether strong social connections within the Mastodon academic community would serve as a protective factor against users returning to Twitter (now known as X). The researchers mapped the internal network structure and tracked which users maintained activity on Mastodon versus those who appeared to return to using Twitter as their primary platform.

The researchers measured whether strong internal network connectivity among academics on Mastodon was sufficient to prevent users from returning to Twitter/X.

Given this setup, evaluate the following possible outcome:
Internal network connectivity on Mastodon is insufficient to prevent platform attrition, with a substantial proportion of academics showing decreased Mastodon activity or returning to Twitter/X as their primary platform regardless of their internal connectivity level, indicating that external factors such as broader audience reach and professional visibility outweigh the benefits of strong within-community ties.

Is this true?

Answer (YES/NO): YES